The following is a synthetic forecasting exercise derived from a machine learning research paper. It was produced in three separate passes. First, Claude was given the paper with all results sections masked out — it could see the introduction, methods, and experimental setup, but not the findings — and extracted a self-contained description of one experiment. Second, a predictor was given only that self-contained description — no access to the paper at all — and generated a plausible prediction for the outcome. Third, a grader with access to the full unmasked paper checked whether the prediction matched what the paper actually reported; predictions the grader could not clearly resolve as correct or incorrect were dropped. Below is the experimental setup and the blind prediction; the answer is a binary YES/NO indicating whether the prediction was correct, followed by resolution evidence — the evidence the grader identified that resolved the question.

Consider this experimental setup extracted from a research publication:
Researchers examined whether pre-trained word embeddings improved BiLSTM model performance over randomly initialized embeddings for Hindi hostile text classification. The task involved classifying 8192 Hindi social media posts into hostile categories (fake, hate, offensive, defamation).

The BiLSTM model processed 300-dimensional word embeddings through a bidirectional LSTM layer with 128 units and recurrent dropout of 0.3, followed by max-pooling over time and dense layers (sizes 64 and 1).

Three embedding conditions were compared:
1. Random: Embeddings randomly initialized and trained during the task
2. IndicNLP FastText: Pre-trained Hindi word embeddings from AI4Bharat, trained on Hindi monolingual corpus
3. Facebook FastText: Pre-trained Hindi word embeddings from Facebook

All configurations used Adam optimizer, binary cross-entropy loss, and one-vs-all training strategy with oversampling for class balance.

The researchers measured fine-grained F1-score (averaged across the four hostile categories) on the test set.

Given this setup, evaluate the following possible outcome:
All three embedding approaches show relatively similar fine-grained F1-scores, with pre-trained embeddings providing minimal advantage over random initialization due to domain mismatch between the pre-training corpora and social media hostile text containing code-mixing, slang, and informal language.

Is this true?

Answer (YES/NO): NO